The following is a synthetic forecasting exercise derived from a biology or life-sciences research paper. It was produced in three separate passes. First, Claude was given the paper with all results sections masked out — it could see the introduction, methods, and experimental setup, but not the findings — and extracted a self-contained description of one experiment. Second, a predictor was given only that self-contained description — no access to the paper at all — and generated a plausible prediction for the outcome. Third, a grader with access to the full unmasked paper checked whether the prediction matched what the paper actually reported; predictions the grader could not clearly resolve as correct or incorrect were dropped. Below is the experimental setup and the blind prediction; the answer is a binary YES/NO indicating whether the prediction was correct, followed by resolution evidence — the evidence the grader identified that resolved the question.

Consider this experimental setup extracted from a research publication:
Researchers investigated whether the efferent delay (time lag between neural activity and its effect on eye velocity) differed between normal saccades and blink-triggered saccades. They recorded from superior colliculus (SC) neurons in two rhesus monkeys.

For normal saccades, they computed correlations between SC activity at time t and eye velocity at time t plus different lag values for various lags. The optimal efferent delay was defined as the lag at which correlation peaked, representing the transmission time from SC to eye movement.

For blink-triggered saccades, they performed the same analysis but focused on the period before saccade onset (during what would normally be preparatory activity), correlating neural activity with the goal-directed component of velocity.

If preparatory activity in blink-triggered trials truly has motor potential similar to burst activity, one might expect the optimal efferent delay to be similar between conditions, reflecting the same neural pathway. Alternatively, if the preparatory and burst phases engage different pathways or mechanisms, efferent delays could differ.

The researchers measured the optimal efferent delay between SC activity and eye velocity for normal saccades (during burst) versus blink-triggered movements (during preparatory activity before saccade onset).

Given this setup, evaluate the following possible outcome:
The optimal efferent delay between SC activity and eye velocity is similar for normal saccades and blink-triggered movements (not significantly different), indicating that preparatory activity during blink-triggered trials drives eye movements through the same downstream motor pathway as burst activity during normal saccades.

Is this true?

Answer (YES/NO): YES